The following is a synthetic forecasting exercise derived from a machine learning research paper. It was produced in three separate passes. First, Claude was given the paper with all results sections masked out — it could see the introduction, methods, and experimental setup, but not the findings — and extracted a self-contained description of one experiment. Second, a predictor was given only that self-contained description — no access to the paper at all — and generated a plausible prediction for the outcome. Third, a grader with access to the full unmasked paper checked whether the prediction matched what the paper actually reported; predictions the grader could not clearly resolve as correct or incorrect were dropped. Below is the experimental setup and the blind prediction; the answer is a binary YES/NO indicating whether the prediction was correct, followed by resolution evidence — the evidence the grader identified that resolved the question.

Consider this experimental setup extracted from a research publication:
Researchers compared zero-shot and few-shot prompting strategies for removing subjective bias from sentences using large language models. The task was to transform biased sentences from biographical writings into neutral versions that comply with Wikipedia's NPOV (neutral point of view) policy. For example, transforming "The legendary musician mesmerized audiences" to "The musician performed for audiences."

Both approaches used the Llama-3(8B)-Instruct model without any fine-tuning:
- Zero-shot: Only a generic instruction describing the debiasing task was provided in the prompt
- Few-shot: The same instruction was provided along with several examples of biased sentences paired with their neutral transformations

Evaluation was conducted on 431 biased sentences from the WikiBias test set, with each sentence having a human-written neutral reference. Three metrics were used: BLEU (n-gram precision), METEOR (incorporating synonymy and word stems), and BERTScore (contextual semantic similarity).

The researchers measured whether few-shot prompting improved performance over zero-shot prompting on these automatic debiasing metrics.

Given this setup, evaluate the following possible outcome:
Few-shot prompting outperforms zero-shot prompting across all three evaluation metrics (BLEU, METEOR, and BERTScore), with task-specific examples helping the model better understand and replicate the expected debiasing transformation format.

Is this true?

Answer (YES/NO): YES